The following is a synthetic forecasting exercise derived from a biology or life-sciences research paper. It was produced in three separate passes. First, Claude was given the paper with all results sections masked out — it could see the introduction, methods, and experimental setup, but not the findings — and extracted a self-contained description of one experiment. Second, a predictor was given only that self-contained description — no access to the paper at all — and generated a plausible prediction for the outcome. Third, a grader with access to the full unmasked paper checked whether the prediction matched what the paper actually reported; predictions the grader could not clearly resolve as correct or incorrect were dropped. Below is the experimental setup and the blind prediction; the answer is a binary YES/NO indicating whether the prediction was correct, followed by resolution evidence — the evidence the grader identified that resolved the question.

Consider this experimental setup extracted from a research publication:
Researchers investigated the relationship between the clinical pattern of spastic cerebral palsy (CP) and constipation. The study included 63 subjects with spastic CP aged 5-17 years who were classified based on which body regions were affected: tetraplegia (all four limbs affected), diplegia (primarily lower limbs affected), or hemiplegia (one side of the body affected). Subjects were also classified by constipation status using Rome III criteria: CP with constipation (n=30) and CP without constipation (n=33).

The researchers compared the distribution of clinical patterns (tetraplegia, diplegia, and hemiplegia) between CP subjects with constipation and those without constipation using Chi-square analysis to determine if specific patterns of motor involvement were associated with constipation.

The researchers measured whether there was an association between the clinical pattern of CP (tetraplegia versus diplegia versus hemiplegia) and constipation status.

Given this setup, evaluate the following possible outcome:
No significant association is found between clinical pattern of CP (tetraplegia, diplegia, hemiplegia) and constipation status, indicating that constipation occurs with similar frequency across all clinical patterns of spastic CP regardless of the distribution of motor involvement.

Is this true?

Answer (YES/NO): NO